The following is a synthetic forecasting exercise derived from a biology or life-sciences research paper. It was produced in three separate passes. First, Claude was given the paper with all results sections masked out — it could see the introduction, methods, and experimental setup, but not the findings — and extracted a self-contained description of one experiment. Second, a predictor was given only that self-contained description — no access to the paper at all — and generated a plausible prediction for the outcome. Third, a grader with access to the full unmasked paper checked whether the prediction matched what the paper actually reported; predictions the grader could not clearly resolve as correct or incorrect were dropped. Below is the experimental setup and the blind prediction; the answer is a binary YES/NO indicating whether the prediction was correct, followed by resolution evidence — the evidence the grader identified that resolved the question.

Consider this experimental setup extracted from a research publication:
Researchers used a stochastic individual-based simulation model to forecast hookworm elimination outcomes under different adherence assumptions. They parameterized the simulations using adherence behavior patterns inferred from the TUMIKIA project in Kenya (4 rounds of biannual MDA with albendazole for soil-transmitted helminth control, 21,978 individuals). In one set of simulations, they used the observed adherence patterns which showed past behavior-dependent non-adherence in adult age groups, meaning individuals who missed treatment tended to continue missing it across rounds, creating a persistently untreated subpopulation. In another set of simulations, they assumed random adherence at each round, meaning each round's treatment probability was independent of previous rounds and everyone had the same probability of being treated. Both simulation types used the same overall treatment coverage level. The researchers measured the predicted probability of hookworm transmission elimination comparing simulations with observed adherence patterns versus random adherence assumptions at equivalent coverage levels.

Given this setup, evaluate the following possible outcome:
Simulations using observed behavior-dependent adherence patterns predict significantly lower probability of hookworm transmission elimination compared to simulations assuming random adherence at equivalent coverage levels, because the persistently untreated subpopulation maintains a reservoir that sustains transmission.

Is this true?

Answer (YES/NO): YES